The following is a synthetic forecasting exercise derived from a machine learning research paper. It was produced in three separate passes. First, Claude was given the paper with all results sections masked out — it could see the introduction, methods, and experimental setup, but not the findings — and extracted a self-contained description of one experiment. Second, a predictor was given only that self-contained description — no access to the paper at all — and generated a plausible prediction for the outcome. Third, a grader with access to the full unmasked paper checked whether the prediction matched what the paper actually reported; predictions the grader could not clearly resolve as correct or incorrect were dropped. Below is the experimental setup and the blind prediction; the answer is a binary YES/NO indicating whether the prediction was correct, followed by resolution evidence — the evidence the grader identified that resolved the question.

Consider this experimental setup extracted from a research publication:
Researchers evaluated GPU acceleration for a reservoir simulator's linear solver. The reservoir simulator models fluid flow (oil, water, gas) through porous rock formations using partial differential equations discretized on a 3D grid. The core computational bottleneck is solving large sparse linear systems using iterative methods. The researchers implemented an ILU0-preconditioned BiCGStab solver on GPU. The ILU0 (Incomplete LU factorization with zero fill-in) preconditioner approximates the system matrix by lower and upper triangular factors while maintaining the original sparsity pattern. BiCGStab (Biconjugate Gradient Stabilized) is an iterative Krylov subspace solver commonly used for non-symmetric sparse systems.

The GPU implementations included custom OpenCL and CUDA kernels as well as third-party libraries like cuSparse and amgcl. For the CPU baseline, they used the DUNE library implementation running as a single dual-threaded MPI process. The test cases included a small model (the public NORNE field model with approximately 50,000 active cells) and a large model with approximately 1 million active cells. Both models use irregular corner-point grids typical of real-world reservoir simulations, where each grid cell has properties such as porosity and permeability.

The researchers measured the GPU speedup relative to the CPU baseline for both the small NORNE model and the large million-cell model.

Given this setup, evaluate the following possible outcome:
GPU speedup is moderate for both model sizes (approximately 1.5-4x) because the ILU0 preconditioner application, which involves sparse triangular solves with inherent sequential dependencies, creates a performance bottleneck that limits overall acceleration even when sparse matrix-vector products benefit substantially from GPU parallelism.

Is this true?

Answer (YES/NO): NO